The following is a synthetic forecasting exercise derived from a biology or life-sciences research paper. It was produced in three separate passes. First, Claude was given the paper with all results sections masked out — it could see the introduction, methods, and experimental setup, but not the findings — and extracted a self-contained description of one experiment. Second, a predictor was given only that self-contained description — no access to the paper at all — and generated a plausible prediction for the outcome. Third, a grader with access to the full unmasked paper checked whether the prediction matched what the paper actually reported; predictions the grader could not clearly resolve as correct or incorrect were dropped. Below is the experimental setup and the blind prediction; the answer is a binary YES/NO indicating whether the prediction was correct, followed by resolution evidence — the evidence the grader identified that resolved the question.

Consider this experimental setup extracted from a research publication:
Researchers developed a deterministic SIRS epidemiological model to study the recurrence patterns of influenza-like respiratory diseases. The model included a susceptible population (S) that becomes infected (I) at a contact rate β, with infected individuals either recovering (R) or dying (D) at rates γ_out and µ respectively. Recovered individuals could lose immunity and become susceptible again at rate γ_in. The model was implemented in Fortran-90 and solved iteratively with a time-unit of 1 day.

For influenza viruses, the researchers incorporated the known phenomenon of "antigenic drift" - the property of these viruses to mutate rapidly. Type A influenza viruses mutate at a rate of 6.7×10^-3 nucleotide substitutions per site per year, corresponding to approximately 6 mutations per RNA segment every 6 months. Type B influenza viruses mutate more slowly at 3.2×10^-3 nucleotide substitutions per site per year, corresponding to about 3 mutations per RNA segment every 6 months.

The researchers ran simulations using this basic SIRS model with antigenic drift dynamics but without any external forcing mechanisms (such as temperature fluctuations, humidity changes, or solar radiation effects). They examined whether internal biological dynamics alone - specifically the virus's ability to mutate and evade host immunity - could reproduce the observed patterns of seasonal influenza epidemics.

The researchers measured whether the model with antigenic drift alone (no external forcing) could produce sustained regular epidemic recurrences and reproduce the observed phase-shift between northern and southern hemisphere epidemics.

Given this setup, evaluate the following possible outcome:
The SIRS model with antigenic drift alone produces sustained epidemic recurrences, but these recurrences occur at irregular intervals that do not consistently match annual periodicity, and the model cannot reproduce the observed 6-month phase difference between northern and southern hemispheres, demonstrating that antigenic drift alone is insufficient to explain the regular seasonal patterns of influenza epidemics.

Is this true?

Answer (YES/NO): NO